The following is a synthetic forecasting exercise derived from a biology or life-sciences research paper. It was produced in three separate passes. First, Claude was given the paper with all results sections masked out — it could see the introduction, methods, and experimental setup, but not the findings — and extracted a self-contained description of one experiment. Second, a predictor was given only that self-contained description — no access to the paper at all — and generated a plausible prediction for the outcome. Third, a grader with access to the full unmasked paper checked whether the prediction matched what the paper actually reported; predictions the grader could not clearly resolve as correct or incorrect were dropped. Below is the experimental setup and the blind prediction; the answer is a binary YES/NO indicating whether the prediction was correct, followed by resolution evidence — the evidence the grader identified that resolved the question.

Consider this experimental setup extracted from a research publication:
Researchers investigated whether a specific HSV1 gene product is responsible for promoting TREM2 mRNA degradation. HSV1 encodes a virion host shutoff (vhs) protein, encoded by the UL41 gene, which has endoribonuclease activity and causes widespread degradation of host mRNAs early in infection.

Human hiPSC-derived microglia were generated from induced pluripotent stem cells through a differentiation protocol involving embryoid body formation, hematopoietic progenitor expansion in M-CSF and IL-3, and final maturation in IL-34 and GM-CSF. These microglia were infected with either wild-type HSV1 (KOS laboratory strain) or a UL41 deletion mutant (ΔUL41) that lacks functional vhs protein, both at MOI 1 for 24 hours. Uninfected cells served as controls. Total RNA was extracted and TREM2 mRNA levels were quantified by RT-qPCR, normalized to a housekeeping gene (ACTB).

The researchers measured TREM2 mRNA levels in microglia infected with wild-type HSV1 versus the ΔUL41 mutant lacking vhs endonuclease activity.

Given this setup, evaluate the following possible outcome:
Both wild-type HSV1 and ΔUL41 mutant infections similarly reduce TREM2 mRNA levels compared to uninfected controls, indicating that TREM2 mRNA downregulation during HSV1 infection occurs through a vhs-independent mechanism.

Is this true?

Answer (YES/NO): NO